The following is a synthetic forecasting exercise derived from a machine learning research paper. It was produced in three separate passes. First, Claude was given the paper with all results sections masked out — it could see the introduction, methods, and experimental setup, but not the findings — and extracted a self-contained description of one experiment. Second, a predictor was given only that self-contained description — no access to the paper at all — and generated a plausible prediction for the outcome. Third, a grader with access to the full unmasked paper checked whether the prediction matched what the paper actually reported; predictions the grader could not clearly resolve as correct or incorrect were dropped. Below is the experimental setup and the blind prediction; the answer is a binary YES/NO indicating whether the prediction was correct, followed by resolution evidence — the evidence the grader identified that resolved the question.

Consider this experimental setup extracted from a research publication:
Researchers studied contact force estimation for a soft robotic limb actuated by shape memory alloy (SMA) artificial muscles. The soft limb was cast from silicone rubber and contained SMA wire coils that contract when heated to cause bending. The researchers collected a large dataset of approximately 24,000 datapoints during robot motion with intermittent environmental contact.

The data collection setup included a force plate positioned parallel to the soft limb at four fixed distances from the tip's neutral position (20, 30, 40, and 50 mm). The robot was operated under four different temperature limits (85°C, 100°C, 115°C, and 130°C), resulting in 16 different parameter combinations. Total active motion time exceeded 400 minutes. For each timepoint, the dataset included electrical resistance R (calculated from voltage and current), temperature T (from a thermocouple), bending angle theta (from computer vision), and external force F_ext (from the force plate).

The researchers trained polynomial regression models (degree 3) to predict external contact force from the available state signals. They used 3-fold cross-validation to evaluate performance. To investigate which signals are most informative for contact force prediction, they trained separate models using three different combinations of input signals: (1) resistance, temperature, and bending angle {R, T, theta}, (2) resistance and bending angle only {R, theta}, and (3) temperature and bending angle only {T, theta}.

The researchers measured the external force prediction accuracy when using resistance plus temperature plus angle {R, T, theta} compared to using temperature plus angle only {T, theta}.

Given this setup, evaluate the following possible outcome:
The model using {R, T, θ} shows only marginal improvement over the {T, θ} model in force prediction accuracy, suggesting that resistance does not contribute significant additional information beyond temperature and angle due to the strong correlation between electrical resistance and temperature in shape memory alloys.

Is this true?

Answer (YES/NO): YES